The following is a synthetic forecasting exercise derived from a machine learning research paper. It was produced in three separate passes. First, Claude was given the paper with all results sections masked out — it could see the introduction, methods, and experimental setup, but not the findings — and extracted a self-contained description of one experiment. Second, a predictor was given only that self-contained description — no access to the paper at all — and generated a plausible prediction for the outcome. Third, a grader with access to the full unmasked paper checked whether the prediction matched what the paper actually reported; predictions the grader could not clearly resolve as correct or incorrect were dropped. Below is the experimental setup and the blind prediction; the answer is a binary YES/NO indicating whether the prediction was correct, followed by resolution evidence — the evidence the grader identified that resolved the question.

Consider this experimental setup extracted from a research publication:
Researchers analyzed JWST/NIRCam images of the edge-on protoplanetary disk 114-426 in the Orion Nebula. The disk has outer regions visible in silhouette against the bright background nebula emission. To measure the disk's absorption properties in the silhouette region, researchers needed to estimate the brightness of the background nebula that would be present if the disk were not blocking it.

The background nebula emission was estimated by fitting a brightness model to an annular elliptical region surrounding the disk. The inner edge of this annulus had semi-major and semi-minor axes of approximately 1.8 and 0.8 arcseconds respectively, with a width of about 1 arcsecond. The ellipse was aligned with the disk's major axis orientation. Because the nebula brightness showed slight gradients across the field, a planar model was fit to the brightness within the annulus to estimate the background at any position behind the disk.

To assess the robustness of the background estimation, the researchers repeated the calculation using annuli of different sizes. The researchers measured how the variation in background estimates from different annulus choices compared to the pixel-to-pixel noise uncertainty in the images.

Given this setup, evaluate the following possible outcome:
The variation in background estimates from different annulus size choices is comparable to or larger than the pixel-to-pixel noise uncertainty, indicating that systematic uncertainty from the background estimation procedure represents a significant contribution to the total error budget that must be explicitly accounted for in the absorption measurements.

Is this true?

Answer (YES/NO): NO